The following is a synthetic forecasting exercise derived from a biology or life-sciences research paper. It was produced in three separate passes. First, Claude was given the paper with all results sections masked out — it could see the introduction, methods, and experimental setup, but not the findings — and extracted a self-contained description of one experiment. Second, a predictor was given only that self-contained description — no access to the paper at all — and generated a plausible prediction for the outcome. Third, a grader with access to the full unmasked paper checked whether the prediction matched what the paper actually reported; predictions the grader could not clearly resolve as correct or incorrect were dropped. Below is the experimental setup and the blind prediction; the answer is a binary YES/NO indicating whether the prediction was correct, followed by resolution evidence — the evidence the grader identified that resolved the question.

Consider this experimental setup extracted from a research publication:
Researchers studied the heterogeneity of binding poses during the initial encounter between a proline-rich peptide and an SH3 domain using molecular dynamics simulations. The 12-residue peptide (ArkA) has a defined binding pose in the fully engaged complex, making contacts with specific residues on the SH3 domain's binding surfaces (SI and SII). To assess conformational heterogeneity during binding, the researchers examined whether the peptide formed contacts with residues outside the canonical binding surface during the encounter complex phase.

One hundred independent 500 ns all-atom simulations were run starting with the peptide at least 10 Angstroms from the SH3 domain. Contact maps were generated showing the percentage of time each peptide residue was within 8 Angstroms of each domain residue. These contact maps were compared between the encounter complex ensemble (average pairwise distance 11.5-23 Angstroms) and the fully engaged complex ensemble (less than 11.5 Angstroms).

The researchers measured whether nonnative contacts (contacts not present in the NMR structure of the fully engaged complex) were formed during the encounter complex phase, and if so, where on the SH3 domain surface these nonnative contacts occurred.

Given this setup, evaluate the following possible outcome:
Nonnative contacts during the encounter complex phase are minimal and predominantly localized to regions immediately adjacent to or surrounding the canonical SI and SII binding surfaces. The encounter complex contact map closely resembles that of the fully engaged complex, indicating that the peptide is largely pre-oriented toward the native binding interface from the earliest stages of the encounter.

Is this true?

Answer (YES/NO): NO